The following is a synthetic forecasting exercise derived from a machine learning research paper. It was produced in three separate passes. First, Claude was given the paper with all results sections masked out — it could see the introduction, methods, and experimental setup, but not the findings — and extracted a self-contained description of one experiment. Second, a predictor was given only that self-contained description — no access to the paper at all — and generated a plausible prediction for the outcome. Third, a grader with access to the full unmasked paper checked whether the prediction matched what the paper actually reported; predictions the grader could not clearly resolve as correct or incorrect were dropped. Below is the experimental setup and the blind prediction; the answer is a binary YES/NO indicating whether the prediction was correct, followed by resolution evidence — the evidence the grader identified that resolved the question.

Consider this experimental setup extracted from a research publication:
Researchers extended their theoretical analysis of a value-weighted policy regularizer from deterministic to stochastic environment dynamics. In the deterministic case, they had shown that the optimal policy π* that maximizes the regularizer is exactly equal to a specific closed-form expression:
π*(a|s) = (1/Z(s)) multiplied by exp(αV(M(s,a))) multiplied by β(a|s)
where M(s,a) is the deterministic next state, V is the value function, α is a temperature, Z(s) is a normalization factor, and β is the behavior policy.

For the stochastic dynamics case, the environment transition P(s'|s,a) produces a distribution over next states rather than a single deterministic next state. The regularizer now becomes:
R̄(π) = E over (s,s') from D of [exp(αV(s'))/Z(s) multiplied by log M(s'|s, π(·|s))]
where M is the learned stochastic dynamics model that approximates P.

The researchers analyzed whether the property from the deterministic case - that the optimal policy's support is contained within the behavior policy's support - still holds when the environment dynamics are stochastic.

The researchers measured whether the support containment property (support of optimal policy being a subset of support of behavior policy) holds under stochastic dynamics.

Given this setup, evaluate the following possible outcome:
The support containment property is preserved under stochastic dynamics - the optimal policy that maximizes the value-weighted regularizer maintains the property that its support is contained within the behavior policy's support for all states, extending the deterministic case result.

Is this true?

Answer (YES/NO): YES